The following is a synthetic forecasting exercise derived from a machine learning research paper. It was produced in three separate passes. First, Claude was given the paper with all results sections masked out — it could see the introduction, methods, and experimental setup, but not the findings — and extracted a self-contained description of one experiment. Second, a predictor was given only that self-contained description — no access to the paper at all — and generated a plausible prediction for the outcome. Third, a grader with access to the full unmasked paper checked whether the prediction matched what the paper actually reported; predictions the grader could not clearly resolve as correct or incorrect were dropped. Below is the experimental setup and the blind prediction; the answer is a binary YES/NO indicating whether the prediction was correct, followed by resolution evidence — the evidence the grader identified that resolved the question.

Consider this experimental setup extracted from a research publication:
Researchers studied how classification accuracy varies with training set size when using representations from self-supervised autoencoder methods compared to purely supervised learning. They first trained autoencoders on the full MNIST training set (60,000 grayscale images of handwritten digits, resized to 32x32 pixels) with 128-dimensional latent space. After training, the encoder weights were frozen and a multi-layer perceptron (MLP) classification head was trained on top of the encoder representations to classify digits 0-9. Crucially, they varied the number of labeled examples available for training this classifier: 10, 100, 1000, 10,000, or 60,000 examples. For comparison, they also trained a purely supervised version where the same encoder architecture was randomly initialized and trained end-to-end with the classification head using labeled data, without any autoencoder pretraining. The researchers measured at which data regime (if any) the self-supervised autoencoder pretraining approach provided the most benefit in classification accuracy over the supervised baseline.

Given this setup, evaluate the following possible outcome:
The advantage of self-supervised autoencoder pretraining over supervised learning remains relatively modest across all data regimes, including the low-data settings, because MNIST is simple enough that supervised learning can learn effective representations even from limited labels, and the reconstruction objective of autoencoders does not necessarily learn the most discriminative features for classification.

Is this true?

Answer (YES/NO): NO